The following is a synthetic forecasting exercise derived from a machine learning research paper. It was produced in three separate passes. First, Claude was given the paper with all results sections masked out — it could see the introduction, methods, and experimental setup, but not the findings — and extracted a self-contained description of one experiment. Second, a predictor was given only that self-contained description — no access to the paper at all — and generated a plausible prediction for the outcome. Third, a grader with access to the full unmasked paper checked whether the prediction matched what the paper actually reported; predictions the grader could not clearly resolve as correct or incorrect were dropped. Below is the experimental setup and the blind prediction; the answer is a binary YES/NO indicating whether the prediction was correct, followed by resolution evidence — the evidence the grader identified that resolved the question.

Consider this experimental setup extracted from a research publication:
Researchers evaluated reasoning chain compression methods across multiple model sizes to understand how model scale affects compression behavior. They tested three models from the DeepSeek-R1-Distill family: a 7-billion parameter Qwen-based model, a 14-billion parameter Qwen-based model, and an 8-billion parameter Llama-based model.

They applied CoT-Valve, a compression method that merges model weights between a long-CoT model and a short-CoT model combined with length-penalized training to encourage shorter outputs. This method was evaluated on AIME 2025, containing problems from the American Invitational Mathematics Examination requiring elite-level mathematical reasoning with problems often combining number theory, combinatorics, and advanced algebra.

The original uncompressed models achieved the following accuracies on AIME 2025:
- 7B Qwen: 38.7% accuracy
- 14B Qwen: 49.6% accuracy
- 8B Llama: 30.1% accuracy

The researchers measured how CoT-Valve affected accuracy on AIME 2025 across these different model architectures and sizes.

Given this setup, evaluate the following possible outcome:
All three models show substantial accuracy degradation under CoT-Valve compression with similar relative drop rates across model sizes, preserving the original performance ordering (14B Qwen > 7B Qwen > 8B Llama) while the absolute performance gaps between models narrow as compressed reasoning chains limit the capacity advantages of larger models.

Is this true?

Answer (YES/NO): NO